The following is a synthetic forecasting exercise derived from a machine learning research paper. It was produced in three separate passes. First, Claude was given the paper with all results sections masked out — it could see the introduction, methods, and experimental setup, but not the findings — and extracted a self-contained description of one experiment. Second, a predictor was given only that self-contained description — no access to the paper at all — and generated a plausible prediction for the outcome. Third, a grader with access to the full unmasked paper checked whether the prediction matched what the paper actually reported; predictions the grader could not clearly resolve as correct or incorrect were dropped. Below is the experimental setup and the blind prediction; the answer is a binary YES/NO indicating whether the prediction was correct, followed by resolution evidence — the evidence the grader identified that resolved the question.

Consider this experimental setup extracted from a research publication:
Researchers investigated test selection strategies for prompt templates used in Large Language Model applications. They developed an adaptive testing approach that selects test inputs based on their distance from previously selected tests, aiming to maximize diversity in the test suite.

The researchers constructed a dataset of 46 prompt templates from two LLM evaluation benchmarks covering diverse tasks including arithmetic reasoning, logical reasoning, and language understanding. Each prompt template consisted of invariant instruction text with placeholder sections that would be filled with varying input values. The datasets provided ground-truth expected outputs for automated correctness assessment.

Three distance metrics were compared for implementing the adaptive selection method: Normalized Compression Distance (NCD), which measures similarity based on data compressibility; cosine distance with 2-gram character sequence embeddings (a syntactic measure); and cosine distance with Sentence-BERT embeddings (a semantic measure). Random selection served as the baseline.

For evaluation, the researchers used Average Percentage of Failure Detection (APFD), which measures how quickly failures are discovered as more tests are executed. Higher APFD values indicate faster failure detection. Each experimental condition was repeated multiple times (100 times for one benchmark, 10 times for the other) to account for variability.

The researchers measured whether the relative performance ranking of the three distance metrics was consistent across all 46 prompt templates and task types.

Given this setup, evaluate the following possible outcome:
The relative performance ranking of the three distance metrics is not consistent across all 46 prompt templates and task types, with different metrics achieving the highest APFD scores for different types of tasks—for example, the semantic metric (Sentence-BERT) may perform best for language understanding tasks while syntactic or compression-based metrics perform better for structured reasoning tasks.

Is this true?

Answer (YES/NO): YES